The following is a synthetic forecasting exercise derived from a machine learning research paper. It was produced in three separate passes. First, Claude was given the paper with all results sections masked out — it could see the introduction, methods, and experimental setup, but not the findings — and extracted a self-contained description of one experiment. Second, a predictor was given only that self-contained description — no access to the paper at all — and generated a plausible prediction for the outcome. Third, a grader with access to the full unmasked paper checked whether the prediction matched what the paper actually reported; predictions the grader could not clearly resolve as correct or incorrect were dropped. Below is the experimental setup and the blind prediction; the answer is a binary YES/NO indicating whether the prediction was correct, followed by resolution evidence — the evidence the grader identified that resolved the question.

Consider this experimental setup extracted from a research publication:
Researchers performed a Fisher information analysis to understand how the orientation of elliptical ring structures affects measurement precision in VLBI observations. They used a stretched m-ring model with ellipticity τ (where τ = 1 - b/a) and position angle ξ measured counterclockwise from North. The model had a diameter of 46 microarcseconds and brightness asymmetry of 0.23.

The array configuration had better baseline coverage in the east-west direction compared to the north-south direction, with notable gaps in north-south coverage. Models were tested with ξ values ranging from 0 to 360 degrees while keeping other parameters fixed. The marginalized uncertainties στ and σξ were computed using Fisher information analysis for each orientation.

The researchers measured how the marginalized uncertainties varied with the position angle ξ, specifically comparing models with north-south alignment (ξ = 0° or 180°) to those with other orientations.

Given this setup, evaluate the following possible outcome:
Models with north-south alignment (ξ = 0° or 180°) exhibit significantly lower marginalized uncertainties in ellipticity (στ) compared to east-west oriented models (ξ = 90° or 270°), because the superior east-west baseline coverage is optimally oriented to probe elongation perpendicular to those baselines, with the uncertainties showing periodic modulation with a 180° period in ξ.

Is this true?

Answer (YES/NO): NO